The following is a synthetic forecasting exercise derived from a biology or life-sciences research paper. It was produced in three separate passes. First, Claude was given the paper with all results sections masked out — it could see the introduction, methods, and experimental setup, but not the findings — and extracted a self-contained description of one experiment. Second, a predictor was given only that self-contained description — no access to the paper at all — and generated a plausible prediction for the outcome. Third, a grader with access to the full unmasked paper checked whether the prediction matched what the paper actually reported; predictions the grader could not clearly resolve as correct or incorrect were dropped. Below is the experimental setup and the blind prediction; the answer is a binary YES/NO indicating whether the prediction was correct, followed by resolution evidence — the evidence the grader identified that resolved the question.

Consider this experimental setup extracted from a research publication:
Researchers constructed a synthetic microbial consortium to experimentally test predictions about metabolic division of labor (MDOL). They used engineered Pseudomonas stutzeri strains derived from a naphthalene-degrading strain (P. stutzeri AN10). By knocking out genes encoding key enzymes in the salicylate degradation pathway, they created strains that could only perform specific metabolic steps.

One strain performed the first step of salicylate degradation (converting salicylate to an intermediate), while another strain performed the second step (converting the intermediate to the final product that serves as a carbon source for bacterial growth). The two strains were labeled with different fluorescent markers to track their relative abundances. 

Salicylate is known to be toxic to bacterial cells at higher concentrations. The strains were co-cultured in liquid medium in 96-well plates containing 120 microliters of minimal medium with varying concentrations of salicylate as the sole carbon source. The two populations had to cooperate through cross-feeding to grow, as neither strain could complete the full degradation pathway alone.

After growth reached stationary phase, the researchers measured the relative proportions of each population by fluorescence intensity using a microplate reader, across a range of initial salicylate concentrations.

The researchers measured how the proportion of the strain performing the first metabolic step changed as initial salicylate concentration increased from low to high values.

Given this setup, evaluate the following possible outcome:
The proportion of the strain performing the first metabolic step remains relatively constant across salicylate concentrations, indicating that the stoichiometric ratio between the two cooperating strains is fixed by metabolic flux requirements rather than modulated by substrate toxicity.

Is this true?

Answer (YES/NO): NO